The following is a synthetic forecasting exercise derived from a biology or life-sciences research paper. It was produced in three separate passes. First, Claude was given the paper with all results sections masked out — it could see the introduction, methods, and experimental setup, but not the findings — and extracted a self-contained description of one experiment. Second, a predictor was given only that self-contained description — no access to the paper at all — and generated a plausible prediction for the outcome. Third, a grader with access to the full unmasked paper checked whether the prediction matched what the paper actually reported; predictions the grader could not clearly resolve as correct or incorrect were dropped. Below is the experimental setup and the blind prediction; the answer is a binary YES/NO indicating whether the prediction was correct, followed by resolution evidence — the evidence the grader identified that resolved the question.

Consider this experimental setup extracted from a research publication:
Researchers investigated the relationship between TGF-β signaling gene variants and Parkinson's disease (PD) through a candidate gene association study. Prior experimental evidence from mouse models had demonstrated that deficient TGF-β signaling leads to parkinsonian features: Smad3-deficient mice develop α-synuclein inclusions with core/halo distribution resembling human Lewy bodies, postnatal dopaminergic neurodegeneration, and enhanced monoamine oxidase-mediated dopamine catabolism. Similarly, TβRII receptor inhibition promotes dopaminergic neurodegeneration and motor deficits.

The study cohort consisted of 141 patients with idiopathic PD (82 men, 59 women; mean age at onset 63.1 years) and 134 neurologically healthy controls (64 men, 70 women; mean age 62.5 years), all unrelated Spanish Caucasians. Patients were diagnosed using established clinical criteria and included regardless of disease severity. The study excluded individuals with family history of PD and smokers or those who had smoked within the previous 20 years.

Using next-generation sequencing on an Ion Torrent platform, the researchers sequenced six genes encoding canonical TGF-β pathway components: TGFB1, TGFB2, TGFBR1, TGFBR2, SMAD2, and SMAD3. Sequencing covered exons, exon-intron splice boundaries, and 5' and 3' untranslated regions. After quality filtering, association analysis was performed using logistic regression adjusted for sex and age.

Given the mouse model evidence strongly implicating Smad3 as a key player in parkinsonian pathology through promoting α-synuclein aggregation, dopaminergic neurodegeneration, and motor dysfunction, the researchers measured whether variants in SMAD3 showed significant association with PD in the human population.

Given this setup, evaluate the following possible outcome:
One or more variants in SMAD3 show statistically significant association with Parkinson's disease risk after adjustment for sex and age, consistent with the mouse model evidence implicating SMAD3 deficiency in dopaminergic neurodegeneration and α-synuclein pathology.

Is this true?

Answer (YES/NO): YES